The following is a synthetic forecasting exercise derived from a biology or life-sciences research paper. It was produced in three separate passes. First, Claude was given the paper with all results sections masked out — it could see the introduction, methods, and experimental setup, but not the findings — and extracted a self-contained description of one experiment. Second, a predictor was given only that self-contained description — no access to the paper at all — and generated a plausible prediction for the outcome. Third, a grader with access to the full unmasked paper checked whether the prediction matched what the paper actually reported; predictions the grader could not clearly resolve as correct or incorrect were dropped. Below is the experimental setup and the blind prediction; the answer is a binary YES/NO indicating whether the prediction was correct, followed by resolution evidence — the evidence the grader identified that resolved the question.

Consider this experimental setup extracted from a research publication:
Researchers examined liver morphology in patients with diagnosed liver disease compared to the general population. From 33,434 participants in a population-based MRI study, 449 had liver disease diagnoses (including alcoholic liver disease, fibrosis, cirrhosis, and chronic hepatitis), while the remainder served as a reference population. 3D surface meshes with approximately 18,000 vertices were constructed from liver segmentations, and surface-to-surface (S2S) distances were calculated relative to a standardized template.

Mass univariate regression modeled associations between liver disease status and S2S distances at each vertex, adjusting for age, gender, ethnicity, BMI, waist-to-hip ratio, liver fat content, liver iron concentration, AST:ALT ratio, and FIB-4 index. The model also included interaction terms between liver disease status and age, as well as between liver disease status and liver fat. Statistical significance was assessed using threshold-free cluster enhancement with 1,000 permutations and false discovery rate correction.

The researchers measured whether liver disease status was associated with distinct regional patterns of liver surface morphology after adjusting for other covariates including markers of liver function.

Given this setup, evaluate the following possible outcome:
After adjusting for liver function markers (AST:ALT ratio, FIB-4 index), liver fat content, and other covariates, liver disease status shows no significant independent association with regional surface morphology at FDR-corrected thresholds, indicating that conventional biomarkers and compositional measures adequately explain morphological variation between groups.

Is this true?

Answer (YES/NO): NO